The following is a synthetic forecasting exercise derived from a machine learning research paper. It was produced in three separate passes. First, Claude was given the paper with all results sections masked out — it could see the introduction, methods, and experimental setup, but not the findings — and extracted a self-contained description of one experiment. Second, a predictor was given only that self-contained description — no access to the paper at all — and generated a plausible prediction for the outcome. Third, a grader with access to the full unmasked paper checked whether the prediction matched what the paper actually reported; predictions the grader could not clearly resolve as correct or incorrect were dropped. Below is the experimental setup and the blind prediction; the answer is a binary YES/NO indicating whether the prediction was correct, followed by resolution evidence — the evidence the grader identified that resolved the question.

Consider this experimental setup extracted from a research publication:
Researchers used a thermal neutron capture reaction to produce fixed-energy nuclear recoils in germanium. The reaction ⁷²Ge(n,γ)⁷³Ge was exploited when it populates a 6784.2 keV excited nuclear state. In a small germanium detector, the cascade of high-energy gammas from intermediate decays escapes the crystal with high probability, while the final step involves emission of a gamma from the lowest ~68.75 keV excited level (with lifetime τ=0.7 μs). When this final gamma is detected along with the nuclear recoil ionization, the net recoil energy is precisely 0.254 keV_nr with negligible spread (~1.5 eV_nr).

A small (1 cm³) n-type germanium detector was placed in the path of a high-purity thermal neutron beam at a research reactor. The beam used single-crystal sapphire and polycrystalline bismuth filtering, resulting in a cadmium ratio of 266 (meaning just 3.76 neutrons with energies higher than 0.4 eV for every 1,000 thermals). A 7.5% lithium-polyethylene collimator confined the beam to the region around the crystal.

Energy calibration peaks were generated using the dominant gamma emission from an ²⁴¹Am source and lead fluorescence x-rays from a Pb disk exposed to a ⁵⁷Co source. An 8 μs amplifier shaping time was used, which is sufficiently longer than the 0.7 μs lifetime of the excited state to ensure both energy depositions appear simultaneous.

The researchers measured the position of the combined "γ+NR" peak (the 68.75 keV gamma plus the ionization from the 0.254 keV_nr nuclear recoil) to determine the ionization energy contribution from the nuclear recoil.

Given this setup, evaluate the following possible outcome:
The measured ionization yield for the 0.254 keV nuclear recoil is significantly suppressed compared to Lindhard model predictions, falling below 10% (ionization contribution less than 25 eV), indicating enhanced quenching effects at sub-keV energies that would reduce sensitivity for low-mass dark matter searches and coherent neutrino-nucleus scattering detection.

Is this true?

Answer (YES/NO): NO